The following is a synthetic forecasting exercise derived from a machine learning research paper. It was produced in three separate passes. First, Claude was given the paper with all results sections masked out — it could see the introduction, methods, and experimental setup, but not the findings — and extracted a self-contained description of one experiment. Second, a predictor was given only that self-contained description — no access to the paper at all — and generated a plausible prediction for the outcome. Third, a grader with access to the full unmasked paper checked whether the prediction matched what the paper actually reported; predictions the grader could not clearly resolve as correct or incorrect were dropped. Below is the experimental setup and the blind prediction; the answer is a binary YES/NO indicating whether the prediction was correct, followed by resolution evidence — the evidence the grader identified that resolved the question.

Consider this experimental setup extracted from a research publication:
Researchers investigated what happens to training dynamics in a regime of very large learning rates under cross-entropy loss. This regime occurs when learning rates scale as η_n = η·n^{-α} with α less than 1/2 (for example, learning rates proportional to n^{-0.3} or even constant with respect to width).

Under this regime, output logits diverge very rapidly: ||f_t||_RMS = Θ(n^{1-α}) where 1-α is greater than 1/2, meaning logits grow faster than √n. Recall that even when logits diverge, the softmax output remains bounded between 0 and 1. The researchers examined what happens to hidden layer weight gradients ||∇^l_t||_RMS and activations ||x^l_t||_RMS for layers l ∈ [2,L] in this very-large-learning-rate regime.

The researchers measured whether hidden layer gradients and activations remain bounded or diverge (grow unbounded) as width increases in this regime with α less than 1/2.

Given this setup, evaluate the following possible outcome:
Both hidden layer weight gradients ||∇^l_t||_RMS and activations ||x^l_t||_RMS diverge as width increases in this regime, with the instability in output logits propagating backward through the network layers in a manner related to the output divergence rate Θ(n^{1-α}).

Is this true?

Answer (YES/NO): YES